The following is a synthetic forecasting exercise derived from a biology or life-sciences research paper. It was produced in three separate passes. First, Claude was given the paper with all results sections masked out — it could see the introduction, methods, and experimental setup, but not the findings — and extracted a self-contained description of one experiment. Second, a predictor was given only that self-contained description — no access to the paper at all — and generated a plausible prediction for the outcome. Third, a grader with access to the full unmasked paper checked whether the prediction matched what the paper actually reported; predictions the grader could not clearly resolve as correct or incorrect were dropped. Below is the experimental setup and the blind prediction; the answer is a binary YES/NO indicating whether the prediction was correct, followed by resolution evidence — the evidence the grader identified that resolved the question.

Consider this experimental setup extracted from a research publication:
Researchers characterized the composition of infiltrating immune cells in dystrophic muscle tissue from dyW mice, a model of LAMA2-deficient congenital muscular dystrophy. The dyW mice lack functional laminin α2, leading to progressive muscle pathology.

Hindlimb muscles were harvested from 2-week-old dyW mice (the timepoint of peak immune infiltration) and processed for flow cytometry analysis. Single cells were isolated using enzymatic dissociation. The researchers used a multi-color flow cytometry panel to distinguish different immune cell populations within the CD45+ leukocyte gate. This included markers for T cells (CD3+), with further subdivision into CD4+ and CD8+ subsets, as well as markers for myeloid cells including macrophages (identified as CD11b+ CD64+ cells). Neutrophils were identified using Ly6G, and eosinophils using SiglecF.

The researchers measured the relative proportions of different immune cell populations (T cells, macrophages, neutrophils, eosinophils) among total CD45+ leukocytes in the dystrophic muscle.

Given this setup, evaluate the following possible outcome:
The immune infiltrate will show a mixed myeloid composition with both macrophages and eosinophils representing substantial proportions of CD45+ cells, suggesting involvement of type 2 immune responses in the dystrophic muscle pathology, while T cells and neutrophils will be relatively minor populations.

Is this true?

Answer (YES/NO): NO